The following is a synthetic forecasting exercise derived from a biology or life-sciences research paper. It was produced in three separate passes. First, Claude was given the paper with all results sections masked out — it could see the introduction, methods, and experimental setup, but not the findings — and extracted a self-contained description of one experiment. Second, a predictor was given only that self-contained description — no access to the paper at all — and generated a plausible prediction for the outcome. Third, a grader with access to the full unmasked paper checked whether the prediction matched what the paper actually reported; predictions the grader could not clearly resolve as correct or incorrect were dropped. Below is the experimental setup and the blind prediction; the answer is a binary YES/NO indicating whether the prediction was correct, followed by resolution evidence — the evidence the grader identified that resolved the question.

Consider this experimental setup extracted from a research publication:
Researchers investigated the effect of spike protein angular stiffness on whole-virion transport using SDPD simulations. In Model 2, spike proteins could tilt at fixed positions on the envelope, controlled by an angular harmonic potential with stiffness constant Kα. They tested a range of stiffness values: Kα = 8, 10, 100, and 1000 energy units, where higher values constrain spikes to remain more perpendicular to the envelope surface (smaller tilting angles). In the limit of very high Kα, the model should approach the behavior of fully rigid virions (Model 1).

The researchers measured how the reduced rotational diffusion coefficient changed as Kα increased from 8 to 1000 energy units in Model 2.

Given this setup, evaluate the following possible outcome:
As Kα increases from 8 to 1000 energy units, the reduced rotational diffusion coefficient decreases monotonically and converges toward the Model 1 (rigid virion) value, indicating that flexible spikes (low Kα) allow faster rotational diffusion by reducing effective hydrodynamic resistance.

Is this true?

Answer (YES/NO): YES